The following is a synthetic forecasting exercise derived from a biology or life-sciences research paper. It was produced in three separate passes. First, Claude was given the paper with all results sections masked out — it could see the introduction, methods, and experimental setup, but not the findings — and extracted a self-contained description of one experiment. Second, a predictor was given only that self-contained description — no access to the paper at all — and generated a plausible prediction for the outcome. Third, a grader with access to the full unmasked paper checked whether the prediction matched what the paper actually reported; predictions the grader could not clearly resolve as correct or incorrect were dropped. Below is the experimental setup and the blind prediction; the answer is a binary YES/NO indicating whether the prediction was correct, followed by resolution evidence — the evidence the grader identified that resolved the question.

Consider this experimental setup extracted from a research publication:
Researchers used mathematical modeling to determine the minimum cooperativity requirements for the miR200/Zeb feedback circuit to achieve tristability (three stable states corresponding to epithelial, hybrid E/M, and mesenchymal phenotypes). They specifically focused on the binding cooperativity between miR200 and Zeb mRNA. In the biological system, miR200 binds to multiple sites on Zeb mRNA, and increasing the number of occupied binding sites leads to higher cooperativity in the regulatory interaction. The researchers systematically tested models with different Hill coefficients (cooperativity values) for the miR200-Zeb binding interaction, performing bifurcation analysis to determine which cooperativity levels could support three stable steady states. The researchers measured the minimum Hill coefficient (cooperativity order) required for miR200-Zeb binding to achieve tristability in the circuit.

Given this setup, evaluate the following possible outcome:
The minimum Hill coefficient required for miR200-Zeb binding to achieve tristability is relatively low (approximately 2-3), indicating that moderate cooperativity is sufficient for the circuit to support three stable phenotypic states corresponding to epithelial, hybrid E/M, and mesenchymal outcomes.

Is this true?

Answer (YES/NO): NO